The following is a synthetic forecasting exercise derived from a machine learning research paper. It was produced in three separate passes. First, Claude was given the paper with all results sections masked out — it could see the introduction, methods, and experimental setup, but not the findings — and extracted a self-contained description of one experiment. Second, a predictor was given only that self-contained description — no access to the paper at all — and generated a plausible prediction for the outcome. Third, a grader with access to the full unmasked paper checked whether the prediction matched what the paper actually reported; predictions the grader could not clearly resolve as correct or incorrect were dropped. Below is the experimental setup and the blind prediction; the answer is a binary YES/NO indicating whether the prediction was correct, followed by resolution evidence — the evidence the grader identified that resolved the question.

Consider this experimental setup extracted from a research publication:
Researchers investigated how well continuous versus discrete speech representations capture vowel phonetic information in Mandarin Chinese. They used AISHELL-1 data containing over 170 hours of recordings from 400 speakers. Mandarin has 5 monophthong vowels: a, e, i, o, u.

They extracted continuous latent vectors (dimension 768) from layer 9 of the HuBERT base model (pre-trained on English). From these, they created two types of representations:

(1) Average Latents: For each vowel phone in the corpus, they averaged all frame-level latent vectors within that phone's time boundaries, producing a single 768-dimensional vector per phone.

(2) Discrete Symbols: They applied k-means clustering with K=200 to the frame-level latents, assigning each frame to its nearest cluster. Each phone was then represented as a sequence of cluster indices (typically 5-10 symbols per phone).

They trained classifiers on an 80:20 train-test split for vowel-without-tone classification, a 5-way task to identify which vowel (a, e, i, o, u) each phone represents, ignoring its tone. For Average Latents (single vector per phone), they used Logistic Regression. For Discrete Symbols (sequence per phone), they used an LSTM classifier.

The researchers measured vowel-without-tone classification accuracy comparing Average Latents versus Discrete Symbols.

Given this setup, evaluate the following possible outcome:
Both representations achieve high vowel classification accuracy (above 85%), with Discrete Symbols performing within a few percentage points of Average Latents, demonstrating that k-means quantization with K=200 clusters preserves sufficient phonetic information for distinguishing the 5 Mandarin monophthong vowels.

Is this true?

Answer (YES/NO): NO